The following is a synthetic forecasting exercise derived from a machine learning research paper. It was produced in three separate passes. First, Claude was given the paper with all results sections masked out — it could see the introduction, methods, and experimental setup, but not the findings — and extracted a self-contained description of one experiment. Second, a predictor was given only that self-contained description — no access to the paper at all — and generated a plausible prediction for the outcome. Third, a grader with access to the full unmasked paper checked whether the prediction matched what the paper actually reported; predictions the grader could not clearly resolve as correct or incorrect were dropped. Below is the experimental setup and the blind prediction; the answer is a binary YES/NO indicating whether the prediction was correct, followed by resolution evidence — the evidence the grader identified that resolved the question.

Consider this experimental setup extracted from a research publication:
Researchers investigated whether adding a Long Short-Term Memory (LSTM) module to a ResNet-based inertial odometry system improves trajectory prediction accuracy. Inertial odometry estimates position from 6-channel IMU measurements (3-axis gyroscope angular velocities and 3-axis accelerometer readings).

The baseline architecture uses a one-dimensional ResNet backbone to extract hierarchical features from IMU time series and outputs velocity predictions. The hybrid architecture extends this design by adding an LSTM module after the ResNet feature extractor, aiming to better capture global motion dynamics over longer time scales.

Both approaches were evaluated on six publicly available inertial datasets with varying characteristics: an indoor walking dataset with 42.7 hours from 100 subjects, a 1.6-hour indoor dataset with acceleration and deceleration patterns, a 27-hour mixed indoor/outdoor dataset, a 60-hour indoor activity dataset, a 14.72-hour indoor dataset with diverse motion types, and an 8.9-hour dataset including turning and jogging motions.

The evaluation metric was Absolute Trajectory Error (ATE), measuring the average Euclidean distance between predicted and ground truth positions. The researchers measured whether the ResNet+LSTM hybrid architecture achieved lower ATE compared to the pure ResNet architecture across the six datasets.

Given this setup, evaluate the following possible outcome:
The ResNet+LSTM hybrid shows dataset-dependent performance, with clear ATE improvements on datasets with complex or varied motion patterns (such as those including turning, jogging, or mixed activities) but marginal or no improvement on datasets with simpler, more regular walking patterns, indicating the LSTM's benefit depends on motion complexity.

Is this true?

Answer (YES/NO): NO